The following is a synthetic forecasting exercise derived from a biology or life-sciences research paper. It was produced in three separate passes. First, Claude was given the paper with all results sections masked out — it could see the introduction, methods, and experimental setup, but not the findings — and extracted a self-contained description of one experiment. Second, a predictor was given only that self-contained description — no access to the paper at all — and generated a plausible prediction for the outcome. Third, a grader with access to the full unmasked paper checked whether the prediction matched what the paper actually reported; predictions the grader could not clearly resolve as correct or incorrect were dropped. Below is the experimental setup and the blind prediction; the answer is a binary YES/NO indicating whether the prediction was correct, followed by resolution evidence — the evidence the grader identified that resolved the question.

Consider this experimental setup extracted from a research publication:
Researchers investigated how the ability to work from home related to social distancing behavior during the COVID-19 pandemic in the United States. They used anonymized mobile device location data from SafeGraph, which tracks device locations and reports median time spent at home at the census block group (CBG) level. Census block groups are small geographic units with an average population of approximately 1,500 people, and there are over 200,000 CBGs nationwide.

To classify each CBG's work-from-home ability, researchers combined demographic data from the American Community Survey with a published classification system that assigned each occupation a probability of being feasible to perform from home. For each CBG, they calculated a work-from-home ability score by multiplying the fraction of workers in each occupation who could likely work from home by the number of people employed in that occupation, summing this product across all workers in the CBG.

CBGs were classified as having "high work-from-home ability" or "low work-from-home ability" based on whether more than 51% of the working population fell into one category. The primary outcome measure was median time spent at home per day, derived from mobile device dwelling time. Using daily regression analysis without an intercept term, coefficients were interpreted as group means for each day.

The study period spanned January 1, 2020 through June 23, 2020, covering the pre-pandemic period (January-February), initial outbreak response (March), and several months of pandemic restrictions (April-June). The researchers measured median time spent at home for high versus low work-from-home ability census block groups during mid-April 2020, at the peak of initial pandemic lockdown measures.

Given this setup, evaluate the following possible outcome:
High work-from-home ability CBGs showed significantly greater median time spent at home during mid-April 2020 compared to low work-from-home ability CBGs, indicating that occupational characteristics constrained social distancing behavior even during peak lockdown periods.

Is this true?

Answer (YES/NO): YES